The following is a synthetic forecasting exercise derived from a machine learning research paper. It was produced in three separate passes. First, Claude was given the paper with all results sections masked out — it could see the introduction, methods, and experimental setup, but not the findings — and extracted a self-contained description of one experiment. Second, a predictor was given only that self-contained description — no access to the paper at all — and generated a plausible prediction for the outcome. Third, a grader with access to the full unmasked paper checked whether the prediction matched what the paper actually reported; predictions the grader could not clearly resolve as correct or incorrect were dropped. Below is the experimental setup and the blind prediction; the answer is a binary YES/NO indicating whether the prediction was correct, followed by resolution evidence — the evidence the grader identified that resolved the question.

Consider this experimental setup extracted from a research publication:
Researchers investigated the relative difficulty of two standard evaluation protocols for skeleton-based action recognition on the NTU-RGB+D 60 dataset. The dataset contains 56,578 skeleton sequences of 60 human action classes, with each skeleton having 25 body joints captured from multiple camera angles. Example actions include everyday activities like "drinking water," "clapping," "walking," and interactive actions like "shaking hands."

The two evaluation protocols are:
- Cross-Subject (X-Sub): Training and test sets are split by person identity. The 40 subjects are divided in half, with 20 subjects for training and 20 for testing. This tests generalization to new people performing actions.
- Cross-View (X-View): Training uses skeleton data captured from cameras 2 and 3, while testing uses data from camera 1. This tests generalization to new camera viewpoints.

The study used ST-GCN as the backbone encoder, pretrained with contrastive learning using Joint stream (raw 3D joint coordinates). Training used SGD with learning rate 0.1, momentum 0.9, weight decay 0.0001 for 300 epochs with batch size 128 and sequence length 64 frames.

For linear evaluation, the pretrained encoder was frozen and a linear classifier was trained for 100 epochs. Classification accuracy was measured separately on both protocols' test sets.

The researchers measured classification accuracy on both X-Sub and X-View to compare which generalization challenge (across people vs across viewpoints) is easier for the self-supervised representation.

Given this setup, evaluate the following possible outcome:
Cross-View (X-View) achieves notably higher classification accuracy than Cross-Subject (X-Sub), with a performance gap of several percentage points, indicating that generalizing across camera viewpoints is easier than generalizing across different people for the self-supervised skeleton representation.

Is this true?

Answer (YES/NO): YES